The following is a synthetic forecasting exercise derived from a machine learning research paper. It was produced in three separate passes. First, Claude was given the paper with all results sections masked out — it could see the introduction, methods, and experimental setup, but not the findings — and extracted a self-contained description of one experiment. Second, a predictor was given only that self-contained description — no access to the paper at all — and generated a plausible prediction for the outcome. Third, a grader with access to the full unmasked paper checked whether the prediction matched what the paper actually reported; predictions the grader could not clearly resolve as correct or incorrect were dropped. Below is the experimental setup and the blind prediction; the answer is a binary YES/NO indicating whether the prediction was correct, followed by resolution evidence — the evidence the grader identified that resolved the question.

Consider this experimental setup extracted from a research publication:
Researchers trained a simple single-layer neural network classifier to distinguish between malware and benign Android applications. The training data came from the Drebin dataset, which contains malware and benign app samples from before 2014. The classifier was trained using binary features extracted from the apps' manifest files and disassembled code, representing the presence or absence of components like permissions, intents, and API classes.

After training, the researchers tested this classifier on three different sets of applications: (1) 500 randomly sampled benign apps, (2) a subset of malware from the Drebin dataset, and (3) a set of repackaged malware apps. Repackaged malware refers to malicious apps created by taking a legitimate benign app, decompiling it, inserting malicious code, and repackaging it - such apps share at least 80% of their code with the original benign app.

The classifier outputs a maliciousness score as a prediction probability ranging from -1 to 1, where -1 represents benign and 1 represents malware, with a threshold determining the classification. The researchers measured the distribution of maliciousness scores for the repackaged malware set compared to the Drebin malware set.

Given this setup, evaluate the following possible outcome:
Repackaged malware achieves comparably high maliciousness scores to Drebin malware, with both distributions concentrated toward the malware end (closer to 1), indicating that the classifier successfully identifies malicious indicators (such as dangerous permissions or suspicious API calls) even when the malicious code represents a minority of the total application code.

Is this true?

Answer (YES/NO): NO